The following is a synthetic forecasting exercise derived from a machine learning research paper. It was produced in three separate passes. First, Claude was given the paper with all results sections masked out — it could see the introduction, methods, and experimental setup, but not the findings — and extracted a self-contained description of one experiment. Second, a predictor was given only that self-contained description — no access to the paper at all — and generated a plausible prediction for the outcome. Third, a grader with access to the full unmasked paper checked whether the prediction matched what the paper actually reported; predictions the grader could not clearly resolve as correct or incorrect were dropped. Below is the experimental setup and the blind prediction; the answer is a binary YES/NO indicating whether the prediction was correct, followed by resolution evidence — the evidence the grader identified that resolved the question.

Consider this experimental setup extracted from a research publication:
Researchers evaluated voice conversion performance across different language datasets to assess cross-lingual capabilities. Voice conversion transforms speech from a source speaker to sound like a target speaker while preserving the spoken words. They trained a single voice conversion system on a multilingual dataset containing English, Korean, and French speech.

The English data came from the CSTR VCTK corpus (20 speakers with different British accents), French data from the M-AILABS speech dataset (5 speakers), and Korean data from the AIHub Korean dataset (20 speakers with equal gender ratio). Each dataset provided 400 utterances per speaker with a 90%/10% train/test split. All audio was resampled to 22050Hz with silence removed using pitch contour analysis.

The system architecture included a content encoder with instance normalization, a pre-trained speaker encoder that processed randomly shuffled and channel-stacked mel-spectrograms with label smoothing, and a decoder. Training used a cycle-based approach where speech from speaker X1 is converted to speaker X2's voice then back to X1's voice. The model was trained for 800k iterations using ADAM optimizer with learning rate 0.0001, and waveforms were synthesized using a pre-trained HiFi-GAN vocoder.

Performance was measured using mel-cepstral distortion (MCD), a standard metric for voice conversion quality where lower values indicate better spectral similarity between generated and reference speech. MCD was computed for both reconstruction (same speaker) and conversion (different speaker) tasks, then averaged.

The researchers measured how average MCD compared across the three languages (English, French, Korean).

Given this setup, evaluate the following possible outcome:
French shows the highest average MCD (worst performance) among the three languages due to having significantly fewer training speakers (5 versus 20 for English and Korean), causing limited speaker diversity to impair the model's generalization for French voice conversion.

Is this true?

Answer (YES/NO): NO